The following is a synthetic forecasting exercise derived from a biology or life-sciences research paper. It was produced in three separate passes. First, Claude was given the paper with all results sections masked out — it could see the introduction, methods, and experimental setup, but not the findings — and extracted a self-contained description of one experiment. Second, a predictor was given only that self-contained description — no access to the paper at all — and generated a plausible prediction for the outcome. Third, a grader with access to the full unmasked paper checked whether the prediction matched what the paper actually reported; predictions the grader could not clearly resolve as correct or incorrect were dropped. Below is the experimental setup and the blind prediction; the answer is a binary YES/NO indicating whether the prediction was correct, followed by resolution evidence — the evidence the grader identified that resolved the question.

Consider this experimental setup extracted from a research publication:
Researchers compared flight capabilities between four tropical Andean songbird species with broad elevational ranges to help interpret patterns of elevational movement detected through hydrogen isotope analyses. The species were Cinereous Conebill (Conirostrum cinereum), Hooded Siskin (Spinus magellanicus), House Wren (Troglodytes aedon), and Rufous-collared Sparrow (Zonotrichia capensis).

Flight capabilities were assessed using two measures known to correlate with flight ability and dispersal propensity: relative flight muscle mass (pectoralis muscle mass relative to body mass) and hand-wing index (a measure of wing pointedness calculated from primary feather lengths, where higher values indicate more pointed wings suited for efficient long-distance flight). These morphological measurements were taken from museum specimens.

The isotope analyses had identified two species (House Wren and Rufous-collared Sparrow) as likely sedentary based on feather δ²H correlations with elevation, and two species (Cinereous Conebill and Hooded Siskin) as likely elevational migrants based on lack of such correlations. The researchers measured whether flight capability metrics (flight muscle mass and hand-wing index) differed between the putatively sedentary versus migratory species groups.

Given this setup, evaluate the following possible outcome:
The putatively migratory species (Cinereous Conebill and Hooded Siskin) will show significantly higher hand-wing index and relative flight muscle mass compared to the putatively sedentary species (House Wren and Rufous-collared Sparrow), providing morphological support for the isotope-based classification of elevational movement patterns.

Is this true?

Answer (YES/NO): NO